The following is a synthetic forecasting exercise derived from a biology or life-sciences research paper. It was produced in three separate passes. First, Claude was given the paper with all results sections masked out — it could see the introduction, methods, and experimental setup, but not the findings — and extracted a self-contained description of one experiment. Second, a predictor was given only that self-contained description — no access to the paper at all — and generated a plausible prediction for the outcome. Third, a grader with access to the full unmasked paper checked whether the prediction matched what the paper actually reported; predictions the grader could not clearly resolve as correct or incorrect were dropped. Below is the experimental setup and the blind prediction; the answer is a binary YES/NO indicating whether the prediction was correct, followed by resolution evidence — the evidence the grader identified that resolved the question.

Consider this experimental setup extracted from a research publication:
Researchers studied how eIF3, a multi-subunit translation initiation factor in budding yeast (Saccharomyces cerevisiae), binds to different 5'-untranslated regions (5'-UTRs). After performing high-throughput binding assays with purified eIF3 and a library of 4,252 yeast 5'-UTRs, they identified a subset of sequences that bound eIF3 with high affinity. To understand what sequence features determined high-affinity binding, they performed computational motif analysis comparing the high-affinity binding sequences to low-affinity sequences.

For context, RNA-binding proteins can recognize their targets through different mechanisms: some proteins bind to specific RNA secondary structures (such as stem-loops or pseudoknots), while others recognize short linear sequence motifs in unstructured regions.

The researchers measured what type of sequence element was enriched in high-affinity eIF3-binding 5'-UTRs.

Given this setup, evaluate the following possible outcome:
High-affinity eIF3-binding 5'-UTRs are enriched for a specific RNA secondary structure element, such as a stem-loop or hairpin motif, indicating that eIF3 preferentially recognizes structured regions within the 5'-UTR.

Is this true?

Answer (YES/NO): NO